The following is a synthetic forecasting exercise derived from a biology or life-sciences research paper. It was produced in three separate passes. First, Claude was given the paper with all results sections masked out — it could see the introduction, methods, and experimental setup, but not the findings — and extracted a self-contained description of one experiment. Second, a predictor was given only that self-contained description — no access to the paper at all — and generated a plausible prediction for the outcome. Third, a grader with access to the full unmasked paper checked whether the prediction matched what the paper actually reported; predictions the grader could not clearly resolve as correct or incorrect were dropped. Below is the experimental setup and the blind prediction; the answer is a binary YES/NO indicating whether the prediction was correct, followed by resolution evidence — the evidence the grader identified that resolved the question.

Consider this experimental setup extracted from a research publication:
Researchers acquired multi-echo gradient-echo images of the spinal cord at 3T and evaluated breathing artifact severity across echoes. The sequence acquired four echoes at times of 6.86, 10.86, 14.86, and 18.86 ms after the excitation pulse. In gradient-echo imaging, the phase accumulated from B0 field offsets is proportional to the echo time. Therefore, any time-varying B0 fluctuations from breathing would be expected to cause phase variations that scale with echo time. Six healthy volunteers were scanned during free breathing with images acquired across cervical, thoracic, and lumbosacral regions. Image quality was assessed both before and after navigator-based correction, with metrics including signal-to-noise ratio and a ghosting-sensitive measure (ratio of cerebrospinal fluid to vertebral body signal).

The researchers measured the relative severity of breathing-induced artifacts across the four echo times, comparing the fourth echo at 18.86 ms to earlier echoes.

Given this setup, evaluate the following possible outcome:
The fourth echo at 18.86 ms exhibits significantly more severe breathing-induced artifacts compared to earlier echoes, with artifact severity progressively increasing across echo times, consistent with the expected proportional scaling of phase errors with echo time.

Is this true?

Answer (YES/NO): YES